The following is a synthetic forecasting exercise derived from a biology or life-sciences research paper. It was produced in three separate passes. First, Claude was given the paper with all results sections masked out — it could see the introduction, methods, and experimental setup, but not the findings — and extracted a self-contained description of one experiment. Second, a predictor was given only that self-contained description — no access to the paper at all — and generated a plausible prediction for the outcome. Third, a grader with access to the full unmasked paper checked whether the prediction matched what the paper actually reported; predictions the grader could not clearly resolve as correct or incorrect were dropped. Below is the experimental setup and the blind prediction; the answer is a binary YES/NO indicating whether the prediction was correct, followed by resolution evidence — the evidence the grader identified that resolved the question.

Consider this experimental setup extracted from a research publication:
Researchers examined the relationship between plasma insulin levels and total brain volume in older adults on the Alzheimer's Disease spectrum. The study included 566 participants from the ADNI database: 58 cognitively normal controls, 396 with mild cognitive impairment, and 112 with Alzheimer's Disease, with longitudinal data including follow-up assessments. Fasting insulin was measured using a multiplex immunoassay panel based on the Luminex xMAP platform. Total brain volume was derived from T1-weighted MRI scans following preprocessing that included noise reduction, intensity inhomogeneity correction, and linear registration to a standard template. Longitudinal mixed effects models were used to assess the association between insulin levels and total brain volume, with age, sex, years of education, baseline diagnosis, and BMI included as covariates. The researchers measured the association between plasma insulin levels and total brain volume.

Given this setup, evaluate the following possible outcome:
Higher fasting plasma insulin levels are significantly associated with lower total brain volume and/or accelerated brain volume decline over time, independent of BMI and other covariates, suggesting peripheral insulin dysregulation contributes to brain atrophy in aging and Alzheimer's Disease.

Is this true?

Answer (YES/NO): YES